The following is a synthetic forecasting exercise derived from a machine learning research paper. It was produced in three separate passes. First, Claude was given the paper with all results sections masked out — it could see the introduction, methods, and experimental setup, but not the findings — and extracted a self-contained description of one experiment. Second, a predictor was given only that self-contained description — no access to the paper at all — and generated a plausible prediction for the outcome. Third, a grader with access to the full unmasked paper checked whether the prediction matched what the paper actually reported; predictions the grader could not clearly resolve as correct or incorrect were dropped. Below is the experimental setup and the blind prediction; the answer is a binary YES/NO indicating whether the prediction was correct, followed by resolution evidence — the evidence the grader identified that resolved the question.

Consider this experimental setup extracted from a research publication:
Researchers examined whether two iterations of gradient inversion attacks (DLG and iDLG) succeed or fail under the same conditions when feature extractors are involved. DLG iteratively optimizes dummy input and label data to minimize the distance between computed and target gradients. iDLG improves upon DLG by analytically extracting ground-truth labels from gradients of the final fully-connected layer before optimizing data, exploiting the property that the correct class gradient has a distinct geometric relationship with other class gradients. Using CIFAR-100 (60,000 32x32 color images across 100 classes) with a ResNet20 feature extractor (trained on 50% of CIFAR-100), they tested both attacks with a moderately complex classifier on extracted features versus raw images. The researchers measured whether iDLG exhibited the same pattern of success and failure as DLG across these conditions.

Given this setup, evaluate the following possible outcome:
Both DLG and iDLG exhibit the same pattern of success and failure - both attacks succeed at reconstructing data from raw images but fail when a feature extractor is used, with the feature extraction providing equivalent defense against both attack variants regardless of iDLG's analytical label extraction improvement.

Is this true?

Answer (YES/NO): YES